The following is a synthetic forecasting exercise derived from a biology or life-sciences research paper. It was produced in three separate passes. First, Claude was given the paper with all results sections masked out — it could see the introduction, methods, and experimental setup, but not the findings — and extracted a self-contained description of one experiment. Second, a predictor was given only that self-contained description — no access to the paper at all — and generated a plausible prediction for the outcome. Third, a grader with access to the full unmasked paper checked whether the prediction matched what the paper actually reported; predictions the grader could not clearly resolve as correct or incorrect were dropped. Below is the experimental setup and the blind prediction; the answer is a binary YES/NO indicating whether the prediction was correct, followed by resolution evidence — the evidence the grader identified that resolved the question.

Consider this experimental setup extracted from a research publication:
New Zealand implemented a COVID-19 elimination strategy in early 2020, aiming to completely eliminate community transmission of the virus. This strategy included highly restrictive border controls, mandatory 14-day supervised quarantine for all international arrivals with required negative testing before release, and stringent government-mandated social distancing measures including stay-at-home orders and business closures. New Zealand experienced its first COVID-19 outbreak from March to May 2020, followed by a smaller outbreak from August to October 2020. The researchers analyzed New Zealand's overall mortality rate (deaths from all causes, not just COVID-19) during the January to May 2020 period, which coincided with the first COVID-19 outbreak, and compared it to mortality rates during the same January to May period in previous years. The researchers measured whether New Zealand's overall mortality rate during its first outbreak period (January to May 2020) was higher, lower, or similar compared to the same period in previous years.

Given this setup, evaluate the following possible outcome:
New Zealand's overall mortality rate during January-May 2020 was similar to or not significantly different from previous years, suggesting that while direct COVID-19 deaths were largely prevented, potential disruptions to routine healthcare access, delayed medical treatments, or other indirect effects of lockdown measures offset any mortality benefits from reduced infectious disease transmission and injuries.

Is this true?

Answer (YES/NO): NO